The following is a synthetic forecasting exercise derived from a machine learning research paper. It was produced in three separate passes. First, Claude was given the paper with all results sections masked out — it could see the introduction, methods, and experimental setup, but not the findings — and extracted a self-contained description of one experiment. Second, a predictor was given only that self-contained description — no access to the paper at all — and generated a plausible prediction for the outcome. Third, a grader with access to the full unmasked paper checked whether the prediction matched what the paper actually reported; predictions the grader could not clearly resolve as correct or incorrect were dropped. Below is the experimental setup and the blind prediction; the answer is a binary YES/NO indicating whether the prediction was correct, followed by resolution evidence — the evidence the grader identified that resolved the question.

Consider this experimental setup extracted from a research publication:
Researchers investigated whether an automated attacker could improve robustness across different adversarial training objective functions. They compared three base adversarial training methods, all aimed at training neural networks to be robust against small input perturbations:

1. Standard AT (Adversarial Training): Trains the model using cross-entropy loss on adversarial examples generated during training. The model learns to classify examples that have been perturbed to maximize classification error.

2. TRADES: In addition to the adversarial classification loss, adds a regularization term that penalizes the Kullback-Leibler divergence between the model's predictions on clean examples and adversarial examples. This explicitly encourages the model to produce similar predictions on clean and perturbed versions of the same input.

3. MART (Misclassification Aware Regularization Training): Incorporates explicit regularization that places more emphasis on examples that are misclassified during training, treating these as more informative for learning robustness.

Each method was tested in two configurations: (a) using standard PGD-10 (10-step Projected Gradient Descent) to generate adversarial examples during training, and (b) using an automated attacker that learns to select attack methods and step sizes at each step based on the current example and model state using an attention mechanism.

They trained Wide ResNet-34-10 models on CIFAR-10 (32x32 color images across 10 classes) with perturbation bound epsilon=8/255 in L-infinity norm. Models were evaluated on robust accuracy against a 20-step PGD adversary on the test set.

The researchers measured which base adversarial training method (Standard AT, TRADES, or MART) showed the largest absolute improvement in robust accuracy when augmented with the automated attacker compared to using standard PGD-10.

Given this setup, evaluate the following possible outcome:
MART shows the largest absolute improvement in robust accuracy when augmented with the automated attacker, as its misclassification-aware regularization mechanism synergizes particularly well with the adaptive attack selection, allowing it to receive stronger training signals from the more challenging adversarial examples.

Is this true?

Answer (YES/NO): NO